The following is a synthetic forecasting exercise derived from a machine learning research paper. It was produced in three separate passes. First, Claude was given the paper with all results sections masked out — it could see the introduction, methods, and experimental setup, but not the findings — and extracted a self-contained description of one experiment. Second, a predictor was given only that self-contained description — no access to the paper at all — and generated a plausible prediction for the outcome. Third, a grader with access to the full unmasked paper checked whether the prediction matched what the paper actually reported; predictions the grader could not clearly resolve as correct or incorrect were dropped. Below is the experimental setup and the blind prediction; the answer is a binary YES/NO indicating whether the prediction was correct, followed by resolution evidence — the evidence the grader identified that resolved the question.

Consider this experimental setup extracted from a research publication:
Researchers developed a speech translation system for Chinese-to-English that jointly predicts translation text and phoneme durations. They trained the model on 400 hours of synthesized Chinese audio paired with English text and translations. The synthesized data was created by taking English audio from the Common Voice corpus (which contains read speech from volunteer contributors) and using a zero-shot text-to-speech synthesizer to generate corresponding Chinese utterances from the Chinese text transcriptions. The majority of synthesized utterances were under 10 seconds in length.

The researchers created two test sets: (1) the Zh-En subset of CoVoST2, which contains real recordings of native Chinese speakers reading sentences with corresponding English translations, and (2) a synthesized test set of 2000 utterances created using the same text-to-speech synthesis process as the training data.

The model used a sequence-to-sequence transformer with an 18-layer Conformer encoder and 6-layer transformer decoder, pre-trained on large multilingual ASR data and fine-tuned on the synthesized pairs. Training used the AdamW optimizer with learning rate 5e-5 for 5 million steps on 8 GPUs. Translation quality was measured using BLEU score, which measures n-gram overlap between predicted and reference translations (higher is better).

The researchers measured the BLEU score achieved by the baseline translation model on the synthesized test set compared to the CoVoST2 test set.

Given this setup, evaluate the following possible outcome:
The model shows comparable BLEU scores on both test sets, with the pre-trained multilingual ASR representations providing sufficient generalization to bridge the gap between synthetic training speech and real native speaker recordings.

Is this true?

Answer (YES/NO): NO